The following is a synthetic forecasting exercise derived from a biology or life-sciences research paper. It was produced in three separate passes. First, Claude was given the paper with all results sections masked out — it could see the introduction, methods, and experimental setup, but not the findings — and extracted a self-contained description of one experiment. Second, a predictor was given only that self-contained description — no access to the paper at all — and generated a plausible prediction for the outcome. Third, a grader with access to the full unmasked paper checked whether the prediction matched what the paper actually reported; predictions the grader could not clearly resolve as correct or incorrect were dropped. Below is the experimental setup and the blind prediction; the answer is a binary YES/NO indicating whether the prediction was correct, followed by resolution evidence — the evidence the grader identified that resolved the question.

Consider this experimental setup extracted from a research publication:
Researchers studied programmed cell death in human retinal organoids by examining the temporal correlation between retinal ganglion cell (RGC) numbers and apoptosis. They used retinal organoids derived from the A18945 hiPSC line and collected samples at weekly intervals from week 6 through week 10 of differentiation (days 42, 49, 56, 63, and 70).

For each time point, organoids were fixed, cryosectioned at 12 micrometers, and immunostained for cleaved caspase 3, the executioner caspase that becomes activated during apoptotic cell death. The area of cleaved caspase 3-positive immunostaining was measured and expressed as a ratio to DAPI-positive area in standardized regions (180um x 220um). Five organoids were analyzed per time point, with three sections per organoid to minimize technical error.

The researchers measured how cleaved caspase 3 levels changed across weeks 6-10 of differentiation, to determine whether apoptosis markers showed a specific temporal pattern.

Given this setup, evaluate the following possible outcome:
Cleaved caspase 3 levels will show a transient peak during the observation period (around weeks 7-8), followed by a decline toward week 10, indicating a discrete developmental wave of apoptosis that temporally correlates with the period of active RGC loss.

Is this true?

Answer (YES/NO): YES